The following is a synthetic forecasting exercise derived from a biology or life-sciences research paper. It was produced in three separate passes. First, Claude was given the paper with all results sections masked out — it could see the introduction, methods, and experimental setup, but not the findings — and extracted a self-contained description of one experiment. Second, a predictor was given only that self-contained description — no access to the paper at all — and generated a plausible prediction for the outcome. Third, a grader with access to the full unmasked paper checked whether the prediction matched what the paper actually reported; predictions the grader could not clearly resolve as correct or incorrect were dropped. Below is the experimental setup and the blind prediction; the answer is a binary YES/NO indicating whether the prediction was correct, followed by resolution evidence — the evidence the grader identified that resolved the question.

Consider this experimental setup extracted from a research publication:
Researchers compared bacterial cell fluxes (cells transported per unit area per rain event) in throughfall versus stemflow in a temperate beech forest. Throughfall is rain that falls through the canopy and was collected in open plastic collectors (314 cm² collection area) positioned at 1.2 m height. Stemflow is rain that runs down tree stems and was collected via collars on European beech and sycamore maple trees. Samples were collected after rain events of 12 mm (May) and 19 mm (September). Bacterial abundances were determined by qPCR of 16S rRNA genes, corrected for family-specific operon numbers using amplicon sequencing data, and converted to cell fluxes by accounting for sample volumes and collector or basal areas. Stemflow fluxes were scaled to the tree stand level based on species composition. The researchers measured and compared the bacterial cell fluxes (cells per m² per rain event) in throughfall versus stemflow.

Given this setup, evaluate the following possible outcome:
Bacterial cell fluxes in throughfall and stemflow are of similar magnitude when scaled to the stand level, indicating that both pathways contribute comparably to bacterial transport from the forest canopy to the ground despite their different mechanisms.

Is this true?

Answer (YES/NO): NO